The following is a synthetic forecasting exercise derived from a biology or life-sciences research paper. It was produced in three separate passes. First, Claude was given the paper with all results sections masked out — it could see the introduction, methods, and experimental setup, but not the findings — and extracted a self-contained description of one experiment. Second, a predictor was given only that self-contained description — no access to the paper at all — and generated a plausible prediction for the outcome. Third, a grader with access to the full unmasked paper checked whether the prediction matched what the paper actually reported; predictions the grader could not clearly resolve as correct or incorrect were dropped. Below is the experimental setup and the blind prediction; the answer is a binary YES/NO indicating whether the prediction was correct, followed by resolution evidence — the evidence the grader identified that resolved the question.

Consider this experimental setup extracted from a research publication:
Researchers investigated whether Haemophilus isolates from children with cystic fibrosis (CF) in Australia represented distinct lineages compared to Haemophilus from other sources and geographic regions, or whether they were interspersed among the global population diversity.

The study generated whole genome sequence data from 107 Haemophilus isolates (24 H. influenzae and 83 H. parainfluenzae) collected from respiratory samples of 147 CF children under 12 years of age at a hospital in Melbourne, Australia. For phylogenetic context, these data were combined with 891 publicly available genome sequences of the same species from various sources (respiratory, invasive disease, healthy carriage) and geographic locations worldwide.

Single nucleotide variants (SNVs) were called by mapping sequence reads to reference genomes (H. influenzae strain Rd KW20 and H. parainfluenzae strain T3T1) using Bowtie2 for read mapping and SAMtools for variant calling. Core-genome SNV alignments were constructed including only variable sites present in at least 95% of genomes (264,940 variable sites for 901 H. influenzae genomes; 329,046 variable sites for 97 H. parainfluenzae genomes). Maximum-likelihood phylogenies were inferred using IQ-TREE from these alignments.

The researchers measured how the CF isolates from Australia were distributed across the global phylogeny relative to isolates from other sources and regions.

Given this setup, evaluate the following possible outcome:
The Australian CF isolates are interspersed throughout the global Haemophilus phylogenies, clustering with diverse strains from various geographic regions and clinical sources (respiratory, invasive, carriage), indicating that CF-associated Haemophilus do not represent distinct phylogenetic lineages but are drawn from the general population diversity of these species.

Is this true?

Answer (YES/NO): YES